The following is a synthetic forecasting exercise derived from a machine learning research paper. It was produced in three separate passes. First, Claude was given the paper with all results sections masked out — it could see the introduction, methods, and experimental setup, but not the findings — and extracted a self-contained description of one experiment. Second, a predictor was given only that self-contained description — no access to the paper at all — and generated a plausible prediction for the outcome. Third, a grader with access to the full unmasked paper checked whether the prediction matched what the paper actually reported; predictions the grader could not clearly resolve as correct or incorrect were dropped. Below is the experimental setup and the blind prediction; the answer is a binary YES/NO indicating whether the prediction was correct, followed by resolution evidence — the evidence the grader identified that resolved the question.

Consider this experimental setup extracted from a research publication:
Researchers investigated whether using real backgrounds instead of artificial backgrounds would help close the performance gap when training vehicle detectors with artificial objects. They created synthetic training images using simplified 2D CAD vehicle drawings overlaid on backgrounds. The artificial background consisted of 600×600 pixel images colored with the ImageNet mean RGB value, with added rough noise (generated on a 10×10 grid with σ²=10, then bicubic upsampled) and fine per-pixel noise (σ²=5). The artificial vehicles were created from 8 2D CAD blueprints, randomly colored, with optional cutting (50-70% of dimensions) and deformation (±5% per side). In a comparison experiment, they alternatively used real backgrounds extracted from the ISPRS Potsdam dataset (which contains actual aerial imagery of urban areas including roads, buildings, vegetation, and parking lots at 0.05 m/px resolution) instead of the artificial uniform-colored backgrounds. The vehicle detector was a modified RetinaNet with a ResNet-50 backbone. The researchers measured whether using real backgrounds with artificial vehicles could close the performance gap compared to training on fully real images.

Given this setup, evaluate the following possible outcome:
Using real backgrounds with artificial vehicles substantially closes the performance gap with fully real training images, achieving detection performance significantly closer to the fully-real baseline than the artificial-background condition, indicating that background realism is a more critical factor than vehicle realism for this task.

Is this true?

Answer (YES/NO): NO